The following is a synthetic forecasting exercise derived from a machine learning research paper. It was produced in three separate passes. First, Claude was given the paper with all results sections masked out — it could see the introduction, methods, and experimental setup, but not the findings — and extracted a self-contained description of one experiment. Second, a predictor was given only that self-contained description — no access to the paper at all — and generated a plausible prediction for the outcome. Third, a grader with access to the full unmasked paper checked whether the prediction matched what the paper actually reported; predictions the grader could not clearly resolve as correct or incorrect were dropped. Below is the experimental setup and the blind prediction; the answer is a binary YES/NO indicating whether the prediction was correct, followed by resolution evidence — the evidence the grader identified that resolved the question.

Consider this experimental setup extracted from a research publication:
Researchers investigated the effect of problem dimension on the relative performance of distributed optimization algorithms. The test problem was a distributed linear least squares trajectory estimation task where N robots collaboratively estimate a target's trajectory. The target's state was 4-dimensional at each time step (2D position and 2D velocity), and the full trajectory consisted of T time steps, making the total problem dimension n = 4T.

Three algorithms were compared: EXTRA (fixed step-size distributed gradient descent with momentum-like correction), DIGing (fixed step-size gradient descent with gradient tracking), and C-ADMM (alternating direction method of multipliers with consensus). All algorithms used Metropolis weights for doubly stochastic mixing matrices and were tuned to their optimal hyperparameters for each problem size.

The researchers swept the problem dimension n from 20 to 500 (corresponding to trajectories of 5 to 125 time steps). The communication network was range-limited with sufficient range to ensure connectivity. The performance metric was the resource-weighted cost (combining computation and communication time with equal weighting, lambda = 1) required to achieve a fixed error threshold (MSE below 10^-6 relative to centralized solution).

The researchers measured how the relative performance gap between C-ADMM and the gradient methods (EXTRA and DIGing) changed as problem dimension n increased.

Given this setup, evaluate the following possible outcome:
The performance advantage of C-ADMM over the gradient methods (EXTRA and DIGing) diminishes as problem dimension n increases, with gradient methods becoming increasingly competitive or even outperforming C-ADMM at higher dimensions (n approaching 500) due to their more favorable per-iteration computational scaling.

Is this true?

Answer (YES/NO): NO